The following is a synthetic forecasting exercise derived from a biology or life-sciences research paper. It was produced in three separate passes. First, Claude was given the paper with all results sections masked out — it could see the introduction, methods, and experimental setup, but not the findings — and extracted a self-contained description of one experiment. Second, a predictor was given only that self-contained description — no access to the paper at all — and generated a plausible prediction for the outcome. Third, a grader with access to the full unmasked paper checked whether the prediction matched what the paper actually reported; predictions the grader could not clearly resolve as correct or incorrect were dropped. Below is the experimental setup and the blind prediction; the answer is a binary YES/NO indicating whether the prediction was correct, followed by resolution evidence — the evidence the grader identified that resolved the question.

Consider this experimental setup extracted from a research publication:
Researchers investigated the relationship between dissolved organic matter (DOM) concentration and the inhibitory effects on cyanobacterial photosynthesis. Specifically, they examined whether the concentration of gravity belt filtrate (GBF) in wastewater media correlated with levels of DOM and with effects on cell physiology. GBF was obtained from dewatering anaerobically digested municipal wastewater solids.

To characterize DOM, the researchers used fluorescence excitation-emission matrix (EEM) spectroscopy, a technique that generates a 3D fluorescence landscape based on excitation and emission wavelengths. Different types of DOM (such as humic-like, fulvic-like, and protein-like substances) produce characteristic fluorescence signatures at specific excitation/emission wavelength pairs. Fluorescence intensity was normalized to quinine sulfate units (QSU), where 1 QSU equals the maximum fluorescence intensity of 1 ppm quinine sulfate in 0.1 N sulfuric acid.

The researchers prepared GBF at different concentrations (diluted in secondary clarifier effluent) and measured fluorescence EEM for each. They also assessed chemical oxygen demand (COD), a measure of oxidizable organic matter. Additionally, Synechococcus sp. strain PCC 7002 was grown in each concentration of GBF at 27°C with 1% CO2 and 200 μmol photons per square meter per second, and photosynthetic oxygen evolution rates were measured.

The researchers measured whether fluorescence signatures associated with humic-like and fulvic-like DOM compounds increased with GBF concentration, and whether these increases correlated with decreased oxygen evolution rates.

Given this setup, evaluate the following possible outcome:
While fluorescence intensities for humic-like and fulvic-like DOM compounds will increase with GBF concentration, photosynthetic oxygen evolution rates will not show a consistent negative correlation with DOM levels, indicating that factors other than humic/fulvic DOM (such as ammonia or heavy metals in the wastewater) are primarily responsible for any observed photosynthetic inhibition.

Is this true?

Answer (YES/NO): NO